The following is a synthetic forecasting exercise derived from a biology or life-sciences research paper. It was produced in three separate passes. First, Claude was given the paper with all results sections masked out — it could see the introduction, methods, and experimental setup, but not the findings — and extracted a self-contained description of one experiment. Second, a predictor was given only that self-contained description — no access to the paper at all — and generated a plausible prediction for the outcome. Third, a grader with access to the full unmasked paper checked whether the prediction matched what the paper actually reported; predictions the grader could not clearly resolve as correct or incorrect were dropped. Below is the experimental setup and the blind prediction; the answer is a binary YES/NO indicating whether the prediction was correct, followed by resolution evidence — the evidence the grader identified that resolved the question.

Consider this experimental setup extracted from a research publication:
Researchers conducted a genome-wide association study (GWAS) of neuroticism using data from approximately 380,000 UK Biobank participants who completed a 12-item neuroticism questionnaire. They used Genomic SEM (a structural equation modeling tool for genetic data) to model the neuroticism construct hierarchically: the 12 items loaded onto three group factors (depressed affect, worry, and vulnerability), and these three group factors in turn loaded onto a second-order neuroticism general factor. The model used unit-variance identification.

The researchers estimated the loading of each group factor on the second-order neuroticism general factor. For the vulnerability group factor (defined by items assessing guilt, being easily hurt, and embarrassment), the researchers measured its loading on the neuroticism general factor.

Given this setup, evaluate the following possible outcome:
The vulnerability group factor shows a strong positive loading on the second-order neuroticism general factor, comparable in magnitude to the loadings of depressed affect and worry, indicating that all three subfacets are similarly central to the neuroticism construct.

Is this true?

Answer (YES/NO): NO